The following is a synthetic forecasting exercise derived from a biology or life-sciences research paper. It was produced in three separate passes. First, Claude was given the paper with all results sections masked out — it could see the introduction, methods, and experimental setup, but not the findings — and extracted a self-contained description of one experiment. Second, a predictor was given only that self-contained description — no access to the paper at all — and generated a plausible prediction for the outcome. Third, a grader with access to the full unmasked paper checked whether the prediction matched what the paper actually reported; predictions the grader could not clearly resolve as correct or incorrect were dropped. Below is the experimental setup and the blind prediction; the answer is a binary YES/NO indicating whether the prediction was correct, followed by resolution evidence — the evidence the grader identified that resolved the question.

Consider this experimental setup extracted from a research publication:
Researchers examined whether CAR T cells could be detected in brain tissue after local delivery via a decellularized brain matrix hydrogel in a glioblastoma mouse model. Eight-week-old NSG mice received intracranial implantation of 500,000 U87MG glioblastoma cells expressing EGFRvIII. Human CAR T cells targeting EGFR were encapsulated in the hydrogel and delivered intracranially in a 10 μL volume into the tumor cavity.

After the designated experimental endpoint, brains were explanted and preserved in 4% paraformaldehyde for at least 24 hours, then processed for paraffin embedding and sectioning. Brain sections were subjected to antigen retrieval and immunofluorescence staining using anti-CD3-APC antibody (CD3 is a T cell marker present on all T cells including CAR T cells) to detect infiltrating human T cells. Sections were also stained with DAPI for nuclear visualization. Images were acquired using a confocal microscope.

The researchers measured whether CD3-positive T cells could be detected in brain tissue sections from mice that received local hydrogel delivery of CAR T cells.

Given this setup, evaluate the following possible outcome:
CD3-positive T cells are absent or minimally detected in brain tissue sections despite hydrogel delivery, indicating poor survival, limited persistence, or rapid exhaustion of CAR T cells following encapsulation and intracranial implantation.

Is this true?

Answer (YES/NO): NO